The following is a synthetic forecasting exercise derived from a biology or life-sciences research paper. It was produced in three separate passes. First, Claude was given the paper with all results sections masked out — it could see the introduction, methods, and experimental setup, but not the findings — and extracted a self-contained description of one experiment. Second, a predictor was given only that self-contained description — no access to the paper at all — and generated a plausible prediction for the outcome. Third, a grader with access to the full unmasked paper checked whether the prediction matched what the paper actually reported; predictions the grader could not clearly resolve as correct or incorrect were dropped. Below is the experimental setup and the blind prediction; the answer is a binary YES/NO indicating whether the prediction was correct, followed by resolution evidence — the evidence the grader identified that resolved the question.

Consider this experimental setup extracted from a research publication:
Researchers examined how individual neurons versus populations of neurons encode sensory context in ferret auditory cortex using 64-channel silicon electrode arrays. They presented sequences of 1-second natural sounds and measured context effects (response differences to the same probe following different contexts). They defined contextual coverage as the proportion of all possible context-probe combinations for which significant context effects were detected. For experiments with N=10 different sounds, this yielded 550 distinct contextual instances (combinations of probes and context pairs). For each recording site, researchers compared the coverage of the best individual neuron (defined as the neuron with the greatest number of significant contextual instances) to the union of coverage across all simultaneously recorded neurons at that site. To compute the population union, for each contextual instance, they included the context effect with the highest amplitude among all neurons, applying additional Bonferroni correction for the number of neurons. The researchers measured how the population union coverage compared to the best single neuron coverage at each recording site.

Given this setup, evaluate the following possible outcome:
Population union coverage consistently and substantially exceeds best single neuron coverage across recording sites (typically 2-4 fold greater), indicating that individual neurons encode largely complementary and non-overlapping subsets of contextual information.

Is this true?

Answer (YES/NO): NO